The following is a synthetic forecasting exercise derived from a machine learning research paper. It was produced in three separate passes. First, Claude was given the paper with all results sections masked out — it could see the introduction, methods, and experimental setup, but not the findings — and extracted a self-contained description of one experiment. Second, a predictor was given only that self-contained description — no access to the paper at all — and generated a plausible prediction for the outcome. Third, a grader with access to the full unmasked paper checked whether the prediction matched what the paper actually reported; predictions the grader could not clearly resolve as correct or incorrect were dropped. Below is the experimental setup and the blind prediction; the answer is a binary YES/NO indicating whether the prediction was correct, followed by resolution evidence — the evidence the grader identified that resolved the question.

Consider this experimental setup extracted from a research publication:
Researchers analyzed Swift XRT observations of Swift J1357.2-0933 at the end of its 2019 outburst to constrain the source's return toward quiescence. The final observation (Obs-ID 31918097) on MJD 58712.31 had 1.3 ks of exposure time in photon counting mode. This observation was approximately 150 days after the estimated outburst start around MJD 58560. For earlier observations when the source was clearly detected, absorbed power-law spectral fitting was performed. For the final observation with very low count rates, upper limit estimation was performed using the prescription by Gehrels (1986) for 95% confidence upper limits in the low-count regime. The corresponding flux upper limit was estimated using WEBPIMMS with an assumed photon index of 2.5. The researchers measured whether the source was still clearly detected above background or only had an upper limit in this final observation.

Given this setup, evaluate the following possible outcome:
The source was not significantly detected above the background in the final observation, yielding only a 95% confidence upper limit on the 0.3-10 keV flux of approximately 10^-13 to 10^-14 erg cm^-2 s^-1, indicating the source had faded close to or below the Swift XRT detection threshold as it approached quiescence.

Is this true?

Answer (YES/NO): YES